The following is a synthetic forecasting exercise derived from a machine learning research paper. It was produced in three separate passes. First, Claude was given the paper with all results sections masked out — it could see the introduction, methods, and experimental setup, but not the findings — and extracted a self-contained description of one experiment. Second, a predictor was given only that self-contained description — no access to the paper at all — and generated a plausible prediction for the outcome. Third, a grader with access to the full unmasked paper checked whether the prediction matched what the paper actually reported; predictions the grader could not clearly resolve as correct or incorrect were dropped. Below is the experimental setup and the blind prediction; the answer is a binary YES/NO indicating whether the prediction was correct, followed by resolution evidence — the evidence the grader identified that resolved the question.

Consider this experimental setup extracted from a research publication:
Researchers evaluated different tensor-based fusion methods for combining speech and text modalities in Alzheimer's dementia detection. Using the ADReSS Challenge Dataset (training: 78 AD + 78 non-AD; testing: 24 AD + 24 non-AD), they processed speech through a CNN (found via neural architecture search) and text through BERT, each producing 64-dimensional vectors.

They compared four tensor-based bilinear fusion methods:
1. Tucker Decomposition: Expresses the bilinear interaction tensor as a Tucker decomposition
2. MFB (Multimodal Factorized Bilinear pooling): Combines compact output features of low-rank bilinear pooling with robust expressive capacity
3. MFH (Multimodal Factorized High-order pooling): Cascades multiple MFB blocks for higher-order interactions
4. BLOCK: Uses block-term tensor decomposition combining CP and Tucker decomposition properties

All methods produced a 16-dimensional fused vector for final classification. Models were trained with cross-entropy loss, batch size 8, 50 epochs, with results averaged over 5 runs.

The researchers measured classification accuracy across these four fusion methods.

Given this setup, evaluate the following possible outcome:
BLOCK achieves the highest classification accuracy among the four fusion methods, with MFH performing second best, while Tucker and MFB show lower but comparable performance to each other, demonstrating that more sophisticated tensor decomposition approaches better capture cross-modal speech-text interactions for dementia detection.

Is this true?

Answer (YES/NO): NO